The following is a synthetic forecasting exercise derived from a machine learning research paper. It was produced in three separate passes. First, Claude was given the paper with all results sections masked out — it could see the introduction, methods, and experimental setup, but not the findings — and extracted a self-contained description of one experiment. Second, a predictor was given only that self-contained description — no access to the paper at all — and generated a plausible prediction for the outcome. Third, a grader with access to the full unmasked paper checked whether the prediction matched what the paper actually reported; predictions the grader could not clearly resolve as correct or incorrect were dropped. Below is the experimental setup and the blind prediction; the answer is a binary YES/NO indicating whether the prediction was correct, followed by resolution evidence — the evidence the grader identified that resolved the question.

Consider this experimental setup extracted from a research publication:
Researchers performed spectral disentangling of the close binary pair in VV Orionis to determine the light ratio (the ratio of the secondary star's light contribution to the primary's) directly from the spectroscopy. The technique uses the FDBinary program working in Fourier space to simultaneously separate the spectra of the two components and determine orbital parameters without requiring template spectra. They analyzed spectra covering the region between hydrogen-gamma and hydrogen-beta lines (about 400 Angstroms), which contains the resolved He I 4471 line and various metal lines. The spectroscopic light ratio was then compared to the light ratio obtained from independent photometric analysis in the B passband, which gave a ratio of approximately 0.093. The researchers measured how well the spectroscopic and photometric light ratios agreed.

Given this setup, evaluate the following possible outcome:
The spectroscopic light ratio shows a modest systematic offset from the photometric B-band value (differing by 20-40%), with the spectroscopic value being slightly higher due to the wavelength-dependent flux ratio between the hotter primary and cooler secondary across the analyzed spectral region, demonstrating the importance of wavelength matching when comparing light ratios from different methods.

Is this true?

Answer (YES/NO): NO